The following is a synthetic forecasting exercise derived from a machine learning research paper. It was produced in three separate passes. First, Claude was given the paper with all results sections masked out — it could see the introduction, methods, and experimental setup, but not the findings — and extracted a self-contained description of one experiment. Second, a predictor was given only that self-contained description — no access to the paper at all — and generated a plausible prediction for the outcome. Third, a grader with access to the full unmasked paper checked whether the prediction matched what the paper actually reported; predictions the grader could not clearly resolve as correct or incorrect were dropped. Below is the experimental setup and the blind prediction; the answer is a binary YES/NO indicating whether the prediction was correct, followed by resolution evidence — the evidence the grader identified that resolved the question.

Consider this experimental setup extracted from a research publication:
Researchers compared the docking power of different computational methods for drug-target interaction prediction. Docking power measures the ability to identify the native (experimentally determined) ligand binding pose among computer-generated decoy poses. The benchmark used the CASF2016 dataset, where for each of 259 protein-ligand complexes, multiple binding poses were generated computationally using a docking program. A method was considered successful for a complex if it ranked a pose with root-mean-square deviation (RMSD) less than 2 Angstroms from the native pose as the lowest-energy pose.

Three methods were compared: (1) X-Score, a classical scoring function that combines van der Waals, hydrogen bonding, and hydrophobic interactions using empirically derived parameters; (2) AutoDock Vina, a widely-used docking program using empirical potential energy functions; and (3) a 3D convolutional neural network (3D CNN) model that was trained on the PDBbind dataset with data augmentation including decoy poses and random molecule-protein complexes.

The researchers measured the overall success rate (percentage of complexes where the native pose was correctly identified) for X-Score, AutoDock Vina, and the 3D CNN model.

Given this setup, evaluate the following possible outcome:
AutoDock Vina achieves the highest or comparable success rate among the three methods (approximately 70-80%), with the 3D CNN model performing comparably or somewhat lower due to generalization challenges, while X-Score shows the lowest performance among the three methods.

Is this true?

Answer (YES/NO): NO